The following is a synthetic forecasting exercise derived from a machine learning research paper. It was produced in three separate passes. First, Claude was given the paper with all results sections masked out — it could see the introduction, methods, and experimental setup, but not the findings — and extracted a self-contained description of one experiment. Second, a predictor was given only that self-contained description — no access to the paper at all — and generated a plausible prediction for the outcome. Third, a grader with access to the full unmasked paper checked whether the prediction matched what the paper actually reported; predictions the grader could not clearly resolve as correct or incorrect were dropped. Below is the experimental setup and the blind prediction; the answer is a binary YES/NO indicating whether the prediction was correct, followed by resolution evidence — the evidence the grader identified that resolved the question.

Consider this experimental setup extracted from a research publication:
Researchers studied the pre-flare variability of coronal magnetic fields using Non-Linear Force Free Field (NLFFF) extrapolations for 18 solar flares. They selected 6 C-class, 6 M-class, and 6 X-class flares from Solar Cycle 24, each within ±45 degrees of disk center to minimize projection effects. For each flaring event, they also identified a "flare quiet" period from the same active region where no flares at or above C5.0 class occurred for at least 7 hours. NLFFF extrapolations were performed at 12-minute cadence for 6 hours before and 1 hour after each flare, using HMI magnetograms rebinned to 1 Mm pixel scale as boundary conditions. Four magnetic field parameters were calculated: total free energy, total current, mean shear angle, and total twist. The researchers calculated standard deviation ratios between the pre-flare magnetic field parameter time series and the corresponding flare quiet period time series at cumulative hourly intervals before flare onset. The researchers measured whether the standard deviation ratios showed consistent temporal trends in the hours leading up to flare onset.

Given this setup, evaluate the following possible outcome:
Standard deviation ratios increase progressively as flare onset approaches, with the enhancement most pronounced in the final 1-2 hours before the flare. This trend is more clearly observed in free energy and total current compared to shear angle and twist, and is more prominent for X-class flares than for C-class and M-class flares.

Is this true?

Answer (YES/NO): NO